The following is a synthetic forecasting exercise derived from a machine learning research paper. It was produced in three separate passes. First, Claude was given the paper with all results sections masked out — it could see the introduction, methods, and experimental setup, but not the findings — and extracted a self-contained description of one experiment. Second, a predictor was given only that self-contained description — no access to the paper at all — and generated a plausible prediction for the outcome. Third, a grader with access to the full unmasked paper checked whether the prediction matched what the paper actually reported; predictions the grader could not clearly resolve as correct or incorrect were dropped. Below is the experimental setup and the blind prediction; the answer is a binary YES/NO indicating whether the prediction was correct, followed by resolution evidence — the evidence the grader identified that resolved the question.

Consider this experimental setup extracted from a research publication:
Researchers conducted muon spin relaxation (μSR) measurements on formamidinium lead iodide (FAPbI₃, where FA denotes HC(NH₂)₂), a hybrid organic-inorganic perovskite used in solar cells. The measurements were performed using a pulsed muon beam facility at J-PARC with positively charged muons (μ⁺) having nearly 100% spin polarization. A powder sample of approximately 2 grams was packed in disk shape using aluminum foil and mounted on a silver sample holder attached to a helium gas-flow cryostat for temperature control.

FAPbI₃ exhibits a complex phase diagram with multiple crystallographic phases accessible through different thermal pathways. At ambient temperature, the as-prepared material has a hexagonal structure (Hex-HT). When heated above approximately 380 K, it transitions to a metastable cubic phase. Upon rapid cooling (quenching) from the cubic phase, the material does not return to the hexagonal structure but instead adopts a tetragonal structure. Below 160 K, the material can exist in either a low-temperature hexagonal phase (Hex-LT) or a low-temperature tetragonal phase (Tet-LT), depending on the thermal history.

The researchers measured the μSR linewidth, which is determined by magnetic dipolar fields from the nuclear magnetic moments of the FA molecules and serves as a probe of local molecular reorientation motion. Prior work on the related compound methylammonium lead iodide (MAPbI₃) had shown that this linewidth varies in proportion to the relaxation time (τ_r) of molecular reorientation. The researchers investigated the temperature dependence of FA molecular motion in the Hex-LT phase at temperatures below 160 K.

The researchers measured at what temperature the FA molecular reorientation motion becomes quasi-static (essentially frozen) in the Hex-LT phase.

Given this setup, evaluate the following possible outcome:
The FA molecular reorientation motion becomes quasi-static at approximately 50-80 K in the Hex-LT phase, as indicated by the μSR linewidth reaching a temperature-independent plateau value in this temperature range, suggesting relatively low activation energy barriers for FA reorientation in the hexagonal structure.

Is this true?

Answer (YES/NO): NO